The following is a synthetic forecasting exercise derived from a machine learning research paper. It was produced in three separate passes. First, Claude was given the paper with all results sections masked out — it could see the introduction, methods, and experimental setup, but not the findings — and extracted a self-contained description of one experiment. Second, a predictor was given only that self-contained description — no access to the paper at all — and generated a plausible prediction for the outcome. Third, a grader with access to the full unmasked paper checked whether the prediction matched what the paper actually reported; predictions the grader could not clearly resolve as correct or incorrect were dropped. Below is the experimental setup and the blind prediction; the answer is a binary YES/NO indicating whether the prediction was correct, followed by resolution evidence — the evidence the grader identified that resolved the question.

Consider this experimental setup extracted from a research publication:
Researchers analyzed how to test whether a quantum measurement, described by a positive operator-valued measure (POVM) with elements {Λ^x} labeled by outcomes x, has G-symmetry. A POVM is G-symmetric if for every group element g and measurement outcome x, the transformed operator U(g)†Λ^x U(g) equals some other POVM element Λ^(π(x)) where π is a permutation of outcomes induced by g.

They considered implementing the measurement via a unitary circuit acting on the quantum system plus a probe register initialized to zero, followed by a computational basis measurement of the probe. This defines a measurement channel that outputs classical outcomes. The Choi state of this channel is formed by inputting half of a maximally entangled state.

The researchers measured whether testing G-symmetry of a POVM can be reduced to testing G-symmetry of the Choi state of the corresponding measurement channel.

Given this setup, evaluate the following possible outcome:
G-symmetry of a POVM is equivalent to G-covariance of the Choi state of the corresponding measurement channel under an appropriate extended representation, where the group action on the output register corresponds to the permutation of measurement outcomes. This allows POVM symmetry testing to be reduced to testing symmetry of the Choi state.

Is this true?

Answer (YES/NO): YES